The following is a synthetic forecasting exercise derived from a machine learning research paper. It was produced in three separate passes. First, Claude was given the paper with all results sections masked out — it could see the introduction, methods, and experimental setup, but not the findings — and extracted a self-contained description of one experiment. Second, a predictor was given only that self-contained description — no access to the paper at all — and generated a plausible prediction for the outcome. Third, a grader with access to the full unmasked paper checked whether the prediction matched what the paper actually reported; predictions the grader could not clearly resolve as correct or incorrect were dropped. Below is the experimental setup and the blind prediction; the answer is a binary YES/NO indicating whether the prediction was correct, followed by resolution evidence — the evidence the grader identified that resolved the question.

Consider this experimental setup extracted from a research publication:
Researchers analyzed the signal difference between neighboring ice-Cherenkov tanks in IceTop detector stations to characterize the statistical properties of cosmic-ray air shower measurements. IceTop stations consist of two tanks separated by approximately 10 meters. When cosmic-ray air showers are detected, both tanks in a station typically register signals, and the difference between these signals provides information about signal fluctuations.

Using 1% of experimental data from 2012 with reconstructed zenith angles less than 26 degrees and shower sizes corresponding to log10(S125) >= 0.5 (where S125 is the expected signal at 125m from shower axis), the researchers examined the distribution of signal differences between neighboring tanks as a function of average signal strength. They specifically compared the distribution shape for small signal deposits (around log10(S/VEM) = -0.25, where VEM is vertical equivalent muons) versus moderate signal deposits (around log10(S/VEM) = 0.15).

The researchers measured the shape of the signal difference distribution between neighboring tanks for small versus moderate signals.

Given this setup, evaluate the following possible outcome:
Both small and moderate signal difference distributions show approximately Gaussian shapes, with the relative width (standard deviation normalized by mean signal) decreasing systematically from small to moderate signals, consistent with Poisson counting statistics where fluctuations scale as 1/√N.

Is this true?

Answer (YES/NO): NO